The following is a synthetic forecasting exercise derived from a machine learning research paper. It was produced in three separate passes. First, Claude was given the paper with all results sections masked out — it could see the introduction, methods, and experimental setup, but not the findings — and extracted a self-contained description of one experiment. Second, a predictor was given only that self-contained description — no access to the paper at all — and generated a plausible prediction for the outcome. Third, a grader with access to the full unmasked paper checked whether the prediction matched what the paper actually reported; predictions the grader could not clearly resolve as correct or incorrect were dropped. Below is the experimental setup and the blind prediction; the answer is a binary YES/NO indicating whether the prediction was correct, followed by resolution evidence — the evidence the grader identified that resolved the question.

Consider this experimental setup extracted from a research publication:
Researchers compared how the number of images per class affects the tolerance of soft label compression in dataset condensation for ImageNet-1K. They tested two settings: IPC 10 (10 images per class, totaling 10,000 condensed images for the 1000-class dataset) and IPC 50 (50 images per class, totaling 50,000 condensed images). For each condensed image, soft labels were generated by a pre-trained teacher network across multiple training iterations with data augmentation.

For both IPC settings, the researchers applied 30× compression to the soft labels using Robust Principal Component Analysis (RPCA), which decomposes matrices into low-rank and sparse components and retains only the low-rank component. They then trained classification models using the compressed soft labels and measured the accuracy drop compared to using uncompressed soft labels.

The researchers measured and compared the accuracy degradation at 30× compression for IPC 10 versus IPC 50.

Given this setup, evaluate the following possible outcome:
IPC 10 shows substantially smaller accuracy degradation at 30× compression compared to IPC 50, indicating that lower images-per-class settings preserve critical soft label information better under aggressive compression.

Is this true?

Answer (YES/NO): NO